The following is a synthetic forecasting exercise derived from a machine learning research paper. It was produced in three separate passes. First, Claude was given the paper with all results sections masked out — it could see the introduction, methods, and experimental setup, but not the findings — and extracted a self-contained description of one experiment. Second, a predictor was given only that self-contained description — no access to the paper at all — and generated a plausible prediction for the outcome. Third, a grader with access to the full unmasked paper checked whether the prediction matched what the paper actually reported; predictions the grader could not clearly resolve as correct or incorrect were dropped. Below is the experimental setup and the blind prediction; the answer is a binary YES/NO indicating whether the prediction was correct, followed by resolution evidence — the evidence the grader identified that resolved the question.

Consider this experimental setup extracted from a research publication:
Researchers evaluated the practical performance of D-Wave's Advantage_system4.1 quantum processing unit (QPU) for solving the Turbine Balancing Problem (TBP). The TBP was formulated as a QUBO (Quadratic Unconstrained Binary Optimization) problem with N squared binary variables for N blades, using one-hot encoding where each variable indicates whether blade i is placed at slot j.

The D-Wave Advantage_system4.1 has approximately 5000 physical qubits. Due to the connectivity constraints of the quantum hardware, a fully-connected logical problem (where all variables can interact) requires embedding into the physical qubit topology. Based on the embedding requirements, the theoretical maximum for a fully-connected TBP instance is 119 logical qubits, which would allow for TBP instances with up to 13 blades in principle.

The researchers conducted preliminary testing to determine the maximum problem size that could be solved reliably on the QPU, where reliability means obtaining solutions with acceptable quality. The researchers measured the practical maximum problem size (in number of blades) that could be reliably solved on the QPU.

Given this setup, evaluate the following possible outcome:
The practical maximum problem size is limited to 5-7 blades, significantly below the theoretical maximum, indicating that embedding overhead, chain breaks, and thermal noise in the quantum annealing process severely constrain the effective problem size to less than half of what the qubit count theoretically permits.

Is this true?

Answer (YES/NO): YES